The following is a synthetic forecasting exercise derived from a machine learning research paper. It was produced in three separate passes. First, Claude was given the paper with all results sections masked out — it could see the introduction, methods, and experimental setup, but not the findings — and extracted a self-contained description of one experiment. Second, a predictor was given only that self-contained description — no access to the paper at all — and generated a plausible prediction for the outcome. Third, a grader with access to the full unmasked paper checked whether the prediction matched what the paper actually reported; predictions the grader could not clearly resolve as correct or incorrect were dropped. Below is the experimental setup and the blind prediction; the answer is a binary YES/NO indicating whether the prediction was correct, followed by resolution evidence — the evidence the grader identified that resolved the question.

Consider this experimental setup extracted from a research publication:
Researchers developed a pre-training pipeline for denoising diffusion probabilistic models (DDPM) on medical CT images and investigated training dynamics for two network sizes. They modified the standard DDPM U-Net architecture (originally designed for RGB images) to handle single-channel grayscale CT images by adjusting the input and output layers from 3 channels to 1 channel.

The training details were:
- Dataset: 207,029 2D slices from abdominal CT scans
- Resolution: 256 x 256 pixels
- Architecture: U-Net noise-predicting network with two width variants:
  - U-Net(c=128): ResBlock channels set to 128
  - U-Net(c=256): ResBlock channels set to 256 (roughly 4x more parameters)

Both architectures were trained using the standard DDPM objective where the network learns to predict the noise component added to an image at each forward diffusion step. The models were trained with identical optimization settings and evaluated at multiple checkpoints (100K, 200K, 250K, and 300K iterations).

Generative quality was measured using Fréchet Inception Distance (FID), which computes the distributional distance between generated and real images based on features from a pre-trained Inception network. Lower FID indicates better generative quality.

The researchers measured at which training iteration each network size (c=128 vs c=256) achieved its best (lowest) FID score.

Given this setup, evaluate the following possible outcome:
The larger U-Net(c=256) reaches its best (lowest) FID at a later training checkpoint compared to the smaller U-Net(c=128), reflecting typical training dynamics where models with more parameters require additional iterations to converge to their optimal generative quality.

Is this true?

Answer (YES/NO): YES